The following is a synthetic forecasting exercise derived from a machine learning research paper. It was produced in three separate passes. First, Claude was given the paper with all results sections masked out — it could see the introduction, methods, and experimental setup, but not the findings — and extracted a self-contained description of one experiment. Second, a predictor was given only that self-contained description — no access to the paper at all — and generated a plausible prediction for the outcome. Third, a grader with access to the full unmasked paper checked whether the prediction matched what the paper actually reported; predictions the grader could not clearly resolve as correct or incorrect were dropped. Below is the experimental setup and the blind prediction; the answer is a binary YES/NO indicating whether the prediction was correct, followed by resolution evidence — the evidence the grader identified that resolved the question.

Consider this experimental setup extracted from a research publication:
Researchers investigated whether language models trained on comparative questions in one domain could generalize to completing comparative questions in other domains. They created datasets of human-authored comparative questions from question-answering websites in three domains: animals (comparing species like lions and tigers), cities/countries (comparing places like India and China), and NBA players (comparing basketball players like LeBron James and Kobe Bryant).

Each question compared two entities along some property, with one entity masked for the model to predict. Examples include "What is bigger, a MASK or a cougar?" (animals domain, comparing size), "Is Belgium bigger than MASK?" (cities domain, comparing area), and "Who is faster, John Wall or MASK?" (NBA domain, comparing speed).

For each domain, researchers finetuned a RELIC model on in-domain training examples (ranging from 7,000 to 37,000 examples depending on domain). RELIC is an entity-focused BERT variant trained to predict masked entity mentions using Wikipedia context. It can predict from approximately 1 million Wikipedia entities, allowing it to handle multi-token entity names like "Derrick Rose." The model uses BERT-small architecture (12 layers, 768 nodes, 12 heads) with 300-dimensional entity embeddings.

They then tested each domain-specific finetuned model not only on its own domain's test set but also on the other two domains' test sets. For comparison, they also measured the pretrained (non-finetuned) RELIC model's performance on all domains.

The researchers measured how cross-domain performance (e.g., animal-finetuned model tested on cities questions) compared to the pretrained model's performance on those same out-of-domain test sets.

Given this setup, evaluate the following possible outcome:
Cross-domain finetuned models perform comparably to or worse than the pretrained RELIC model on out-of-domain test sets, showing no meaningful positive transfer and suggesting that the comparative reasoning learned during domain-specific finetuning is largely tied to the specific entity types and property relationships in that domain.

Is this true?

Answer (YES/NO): YES